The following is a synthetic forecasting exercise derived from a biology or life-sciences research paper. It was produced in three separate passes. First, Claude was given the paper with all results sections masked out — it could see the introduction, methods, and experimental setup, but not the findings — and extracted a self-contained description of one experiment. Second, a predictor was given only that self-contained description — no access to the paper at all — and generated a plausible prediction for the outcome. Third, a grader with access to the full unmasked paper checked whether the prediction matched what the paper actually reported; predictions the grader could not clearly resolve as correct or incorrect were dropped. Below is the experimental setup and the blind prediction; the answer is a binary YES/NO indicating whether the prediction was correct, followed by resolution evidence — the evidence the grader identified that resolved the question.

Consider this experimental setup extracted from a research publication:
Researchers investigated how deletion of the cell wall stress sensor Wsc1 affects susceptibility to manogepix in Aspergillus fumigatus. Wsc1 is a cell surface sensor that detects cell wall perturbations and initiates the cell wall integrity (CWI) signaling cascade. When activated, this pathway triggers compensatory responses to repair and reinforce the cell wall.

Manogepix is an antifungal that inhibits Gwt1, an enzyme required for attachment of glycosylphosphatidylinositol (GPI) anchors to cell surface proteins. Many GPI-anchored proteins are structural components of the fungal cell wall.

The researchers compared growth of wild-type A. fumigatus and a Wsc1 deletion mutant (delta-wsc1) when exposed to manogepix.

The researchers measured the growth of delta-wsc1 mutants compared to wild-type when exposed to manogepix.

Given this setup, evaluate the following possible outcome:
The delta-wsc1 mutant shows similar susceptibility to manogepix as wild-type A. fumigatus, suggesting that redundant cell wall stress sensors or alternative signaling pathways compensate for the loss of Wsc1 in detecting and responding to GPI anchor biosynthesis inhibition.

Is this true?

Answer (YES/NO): NO